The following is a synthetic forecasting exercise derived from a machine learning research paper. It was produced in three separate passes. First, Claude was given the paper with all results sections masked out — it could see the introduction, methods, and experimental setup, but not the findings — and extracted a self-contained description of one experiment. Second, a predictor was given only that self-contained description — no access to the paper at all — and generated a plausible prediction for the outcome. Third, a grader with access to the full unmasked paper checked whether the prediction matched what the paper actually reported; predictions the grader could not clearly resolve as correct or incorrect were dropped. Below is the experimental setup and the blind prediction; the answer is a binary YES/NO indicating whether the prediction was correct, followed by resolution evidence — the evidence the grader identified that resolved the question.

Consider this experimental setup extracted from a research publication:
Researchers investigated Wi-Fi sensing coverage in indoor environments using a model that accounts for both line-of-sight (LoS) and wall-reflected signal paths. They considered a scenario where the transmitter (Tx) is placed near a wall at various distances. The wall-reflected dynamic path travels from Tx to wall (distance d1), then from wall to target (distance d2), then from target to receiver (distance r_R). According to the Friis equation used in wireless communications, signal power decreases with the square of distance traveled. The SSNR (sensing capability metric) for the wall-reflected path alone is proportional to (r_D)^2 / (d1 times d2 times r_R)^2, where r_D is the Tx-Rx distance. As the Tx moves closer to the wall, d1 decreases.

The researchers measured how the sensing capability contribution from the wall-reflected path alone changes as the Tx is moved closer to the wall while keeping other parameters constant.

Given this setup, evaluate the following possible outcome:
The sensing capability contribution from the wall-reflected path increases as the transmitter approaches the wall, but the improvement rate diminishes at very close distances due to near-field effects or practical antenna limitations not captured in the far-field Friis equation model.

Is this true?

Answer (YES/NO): NO